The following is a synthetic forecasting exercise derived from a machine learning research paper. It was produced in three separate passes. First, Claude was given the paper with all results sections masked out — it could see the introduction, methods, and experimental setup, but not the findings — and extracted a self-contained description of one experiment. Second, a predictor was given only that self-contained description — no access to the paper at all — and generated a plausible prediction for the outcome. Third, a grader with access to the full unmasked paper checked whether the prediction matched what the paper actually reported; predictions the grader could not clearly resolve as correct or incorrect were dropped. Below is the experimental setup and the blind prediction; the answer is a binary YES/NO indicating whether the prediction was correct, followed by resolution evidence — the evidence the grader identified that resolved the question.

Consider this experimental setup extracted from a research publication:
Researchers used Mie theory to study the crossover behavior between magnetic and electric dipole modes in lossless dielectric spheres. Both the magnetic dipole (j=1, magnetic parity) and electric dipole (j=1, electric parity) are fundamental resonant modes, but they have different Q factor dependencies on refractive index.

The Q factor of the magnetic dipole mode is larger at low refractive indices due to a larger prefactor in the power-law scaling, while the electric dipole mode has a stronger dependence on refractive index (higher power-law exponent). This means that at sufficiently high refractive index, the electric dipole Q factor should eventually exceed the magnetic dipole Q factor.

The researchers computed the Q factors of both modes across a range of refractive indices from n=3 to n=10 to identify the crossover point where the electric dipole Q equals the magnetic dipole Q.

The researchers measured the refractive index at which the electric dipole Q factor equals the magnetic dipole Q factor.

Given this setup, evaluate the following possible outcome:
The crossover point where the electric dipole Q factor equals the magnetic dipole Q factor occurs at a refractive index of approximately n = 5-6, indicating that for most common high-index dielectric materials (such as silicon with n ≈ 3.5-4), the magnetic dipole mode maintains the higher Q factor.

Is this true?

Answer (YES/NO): YES